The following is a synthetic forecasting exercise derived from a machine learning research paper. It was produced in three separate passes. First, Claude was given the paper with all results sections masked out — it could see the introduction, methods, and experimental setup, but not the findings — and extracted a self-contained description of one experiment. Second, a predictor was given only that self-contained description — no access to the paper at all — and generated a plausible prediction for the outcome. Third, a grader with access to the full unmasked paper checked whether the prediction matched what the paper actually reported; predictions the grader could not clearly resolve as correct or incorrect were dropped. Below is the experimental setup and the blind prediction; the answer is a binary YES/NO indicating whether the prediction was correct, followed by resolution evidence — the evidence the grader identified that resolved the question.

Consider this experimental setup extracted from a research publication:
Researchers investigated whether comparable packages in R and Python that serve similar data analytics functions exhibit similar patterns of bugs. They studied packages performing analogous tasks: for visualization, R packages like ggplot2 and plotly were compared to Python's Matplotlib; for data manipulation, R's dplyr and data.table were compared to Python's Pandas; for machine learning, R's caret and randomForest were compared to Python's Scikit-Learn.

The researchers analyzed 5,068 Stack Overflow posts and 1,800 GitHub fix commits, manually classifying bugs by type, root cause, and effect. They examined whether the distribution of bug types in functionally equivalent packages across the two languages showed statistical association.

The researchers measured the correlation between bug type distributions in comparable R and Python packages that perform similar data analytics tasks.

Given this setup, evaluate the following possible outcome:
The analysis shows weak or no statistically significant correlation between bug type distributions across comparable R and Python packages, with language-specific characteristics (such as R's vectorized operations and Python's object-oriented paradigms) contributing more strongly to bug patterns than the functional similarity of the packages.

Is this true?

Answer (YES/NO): NO